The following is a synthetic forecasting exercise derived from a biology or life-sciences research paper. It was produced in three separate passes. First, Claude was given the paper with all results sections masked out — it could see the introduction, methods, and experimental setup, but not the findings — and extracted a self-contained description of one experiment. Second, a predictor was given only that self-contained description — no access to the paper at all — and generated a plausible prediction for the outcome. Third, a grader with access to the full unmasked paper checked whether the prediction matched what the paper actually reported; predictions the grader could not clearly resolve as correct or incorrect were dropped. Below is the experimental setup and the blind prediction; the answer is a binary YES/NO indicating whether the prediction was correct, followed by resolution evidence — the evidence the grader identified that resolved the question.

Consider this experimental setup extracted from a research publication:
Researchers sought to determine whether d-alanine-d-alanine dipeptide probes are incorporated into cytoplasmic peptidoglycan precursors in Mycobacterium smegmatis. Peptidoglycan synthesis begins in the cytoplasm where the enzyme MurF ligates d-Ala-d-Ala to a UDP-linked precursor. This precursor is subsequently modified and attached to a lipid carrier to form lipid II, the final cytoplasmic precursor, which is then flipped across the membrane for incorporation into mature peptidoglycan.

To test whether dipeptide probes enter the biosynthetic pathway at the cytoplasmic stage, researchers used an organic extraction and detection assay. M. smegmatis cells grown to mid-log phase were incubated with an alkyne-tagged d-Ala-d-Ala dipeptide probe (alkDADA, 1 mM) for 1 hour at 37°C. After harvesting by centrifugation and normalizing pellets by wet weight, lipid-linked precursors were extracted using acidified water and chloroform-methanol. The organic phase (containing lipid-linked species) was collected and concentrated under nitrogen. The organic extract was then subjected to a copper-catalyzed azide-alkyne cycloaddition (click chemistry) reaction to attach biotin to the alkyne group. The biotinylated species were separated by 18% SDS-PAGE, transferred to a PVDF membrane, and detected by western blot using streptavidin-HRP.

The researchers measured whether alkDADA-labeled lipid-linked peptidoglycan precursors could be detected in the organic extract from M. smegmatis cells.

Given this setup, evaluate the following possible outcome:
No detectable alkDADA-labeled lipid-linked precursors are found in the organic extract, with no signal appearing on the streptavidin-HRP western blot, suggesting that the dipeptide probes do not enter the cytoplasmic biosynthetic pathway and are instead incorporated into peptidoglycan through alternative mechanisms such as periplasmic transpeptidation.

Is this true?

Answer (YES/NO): NO